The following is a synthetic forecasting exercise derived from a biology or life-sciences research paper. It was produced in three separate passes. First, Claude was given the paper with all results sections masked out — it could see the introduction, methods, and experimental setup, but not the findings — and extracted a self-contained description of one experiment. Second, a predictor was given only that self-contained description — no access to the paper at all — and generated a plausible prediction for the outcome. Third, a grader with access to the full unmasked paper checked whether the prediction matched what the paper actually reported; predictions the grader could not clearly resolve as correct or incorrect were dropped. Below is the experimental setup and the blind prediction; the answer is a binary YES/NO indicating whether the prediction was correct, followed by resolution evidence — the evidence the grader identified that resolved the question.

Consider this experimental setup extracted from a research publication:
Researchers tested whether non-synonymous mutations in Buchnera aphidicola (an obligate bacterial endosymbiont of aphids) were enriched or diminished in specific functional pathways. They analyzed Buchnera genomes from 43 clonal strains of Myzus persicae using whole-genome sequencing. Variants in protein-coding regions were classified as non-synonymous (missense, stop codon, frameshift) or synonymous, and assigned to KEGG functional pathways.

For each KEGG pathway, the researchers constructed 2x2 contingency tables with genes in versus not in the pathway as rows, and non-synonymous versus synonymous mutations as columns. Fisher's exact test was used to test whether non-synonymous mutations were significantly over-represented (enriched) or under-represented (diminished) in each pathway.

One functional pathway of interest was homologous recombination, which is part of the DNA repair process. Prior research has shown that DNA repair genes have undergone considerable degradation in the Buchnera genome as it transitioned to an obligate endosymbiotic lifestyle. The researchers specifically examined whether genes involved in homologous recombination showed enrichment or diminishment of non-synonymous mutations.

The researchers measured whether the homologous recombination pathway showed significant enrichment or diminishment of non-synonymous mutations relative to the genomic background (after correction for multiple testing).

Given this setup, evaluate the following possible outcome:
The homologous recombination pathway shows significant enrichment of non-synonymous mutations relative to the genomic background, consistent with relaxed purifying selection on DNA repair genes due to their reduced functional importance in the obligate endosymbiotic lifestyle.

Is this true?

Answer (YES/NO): YES